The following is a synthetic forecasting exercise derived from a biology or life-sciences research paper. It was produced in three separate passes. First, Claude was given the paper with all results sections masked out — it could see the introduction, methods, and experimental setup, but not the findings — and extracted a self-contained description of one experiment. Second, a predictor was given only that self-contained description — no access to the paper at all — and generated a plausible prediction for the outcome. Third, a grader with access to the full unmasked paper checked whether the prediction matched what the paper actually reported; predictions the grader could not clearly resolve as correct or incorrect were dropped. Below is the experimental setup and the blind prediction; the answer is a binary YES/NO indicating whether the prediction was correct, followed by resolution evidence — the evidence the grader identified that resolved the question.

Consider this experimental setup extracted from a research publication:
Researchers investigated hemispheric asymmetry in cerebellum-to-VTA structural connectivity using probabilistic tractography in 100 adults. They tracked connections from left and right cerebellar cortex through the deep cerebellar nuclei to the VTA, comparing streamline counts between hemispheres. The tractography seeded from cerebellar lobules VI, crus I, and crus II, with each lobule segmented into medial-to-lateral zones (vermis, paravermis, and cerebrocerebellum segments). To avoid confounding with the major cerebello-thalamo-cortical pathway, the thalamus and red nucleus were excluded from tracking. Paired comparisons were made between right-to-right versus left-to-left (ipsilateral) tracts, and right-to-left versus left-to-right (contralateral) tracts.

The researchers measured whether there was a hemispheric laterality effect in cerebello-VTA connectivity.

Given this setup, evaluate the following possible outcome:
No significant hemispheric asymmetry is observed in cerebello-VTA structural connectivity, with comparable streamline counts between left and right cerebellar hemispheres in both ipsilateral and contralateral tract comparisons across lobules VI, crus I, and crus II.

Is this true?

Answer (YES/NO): NO